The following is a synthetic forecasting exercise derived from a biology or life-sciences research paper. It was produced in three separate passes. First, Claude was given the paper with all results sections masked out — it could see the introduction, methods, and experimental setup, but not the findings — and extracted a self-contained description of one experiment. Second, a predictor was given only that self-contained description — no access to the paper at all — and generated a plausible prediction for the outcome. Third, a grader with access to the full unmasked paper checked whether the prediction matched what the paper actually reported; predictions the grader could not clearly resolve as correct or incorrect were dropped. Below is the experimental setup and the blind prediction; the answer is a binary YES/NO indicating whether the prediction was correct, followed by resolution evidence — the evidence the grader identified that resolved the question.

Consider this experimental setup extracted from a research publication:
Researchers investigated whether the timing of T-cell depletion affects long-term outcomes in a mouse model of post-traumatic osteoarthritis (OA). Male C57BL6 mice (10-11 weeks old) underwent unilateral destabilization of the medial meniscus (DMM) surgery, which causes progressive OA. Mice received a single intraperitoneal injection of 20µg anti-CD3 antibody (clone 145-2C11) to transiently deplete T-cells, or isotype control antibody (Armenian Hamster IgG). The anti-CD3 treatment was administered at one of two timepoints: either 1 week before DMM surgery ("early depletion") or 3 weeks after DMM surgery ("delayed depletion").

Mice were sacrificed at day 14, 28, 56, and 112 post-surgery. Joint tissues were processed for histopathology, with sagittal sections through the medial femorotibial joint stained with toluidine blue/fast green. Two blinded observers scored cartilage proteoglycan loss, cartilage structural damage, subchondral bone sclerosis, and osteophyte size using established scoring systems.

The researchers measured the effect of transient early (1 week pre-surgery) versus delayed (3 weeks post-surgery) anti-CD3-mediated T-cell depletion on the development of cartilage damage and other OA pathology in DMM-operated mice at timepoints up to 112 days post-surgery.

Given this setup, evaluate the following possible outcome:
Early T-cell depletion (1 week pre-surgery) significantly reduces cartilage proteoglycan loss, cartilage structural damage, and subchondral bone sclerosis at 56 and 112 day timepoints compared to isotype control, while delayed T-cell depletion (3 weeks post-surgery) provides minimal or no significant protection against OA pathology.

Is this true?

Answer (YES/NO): NO